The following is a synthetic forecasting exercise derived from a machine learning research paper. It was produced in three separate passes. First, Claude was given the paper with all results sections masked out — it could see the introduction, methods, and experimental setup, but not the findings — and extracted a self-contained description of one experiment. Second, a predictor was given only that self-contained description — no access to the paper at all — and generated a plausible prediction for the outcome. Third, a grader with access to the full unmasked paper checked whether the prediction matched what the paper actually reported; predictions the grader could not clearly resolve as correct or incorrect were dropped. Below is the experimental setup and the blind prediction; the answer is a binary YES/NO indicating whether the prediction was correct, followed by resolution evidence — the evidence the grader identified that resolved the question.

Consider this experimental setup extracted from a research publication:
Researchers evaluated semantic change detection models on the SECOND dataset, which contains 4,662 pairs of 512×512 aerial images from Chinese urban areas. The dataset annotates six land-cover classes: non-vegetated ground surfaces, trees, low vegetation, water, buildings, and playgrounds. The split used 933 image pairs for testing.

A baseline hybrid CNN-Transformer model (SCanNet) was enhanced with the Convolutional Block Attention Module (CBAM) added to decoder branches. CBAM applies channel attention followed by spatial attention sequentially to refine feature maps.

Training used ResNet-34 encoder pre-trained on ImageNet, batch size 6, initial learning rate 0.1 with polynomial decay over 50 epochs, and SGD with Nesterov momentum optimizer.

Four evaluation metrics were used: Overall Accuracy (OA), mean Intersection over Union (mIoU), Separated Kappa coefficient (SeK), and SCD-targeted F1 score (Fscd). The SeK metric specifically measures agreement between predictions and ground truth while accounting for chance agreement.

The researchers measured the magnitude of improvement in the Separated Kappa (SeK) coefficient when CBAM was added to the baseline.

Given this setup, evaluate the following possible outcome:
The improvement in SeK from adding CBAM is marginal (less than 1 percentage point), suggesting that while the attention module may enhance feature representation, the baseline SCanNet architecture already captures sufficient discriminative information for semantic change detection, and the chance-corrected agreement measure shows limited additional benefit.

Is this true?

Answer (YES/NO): YES